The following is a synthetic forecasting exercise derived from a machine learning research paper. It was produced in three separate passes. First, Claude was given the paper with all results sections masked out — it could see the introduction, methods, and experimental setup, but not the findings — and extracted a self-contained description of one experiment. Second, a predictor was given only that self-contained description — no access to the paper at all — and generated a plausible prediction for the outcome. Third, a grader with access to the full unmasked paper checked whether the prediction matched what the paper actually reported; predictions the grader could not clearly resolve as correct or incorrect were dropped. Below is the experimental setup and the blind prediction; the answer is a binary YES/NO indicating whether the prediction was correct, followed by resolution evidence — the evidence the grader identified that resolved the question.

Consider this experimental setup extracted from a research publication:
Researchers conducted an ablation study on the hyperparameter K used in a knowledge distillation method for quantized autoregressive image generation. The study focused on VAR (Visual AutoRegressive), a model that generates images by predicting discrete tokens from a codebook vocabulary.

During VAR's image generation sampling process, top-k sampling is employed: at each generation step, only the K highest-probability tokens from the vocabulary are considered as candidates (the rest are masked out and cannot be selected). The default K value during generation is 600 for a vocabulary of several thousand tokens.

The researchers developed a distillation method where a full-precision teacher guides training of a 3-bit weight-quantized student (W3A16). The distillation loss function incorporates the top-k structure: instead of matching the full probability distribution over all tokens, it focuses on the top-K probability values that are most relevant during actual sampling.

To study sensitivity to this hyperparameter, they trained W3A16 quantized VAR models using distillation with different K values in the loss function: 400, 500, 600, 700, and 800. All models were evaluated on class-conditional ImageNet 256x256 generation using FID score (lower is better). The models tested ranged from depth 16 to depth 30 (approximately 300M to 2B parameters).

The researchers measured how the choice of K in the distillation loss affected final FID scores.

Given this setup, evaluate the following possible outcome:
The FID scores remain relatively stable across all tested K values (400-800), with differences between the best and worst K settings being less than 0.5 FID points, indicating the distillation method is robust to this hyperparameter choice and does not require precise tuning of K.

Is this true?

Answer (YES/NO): NO